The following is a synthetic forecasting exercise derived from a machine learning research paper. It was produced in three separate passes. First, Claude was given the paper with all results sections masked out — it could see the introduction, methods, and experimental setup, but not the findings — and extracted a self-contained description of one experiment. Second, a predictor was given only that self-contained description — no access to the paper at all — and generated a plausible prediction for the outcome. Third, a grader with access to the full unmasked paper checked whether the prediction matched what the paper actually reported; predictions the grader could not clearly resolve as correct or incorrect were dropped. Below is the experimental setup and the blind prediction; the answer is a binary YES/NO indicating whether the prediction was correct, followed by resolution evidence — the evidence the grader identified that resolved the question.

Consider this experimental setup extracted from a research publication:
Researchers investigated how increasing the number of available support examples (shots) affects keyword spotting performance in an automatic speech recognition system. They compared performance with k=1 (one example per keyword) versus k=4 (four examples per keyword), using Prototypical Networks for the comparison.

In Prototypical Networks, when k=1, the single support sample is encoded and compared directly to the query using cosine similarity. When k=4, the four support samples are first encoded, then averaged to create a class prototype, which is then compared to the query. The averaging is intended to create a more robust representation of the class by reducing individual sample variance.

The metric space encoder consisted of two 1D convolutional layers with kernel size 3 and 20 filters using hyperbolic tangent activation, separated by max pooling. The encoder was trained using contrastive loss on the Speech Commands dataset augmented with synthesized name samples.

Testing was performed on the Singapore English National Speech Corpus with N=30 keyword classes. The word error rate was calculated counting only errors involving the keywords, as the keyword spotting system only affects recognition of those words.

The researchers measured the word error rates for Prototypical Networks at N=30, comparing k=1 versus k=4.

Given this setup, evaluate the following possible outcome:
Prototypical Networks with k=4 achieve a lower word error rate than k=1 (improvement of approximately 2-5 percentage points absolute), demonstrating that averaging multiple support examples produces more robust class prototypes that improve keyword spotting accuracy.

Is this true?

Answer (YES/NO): NO